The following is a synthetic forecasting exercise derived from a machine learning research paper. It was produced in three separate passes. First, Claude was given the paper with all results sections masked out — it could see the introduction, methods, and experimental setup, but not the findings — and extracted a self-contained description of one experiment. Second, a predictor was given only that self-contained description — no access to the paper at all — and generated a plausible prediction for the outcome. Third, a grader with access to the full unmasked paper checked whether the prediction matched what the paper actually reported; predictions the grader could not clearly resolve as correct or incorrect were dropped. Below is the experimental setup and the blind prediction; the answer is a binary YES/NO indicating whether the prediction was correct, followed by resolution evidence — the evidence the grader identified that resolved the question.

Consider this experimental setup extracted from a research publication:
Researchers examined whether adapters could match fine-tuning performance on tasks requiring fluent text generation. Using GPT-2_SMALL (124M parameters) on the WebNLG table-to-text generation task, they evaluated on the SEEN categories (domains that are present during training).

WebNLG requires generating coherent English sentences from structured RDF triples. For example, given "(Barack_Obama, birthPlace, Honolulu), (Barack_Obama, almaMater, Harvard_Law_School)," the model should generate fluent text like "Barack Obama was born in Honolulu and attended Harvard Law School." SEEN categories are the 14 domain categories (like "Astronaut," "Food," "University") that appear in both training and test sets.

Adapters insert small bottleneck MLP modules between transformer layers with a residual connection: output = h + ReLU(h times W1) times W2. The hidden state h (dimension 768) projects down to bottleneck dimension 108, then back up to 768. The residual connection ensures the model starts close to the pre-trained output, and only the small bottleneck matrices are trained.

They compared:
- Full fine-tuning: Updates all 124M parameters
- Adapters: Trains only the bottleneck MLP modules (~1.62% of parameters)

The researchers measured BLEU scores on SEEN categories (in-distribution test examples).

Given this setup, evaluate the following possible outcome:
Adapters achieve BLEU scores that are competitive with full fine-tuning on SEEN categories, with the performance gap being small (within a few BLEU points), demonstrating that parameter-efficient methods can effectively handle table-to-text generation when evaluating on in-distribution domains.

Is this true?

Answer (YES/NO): YES